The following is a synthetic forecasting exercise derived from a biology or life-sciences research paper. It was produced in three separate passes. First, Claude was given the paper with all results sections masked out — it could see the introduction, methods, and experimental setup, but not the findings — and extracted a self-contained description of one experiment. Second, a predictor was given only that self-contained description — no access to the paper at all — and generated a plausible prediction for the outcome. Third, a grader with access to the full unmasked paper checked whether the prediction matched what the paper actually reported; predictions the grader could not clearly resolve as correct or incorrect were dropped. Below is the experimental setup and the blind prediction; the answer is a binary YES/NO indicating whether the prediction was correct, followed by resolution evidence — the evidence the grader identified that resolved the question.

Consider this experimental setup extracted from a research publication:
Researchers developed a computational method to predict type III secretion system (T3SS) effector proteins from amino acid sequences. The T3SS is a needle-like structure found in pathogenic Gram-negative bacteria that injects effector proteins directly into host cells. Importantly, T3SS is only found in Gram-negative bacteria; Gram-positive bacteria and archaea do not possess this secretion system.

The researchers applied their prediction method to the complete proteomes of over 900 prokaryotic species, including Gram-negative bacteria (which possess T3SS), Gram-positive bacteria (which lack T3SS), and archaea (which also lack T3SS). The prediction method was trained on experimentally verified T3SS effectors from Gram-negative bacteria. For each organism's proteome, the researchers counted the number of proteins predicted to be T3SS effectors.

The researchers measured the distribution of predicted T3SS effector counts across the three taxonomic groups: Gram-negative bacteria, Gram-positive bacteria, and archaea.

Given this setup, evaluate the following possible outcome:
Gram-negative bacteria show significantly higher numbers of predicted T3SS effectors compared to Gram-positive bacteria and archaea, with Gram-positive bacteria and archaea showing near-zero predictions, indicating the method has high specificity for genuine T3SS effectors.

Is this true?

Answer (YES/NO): NO